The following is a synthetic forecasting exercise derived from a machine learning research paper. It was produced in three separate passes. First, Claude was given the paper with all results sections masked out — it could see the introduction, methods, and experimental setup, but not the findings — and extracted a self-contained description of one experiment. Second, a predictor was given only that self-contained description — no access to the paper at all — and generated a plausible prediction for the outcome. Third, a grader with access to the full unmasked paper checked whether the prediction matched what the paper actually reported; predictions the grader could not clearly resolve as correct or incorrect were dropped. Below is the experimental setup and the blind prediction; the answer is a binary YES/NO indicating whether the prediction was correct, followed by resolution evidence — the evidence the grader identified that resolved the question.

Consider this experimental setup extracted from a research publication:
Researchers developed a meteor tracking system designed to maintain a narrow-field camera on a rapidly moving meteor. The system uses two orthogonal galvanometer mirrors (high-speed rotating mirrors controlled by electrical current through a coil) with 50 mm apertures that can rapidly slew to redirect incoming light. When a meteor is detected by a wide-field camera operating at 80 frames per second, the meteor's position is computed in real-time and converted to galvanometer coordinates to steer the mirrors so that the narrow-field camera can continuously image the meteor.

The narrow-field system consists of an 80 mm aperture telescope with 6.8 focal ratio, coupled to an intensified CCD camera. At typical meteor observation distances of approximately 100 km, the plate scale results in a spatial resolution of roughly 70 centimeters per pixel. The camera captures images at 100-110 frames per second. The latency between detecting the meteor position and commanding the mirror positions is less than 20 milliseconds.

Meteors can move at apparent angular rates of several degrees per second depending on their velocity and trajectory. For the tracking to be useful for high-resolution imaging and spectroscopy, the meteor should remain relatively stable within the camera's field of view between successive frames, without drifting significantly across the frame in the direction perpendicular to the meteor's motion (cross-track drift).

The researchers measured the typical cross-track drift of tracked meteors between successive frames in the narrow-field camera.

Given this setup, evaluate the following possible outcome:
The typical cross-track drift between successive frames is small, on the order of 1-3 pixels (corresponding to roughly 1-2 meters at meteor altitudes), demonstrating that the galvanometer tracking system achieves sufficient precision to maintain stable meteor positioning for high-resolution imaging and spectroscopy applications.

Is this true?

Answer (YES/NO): NO